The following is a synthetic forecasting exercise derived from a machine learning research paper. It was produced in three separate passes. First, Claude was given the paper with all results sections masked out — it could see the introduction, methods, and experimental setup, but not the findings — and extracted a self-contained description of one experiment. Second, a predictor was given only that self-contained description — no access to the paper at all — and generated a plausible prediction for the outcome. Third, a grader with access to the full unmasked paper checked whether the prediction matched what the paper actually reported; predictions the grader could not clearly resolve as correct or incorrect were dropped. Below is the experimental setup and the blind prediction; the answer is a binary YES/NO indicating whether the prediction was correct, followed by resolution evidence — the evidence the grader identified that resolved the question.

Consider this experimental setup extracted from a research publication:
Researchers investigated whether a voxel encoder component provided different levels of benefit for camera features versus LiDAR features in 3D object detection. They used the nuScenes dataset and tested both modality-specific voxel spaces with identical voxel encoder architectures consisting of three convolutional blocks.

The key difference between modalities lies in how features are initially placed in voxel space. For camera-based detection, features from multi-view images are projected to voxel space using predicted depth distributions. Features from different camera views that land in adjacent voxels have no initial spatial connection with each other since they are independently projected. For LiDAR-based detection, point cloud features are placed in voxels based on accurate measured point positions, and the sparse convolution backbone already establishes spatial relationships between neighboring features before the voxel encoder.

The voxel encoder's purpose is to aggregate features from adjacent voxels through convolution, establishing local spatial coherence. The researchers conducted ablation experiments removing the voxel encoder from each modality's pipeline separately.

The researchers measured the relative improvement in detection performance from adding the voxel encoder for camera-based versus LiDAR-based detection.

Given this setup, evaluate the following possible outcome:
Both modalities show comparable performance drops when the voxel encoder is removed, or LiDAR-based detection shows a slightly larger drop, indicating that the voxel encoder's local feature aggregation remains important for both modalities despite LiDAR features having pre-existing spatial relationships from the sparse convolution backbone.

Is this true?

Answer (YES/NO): NO